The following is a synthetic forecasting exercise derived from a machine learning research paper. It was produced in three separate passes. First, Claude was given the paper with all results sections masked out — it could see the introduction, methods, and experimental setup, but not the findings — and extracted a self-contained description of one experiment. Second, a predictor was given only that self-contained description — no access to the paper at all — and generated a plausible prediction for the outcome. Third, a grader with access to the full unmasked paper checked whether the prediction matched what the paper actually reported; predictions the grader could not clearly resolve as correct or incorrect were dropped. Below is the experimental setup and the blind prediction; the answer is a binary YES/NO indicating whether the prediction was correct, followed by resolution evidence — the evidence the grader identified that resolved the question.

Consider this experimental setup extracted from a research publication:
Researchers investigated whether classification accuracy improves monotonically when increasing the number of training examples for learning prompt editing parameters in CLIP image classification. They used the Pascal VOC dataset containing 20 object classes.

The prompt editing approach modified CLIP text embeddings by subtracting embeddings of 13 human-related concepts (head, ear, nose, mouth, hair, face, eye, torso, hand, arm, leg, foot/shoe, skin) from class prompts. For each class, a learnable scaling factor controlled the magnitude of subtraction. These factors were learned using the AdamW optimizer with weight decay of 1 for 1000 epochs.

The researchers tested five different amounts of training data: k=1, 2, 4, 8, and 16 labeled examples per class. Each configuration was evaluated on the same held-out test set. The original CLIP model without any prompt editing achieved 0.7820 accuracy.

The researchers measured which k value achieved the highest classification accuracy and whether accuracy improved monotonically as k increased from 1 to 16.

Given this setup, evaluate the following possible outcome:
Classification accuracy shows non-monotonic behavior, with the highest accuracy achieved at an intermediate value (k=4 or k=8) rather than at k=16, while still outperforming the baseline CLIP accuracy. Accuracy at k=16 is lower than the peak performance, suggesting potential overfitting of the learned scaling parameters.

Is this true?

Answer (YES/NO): YES